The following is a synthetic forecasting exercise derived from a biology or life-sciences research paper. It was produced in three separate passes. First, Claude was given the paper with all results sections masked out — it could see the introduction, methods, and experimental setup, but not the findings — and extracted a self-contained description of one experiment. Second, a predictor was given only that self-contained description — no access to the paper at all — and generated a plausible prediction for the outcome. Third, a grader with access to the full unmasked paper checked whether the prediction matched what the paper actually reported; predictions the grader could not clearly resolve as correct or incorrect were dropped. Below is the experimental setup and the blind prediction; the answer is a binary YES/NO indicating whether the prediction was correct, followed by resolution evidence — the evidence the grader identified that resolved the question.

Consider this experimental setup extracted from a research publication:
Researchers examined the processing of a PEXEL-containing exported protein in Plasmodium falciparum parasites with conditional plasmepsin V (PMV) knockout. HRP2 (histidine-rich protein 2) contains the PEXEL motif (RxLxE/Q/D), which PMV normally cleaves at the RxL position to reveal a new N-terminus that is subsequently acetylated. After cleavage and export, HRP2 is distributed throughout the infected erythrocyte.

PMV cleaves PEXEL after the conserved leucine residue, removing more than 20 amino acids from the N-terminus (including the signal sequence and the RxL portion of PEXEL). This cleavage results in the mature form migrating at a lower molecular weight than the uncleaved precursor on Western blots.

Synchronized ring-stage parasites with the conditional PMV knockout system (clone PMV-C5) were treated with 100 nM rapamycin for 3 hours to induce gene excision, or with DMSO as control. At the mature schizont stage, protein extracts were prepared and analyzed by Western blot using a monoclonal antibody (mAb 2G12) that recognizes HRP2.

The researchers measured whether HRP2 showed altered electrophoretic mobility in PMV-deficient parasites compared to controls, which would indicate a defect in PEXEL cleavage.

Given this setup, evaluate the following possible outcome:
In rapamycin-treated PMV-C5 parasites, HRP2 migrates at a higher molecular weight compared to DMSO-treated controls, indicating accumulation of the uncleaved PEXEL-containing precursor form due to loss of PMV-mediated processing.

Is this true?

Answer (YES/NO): NO